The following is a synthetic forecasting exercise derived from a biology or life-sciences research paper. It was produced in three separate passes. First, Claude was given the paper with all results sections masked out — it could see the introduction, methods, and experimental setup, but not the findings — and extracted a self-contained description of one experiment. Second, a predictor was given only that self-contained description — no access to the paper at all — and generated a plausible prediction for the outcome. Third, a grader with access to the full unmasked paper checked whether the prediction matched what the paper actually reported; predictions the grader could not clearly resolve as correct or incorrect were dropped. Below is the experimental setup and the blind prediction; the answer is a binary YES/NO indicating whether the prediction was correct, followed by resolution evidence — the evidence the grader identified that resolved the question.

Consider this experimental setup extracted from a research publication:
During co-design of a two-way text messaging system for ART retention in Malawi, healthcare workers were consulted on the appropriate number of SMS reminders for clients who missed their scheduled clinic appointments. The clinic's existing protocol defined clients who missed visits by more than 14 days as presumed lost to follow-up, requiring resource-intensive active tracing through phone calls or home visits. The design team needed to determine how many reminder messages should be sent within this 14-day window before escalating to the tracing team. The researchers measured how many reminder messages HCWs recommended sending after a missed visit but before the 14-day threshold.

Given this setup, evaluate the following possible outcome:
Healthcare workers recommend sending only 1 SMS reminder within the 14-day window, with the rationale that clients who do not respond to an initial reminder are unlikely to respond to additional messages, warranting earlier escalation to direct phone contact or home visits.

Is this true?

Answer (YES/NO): NO